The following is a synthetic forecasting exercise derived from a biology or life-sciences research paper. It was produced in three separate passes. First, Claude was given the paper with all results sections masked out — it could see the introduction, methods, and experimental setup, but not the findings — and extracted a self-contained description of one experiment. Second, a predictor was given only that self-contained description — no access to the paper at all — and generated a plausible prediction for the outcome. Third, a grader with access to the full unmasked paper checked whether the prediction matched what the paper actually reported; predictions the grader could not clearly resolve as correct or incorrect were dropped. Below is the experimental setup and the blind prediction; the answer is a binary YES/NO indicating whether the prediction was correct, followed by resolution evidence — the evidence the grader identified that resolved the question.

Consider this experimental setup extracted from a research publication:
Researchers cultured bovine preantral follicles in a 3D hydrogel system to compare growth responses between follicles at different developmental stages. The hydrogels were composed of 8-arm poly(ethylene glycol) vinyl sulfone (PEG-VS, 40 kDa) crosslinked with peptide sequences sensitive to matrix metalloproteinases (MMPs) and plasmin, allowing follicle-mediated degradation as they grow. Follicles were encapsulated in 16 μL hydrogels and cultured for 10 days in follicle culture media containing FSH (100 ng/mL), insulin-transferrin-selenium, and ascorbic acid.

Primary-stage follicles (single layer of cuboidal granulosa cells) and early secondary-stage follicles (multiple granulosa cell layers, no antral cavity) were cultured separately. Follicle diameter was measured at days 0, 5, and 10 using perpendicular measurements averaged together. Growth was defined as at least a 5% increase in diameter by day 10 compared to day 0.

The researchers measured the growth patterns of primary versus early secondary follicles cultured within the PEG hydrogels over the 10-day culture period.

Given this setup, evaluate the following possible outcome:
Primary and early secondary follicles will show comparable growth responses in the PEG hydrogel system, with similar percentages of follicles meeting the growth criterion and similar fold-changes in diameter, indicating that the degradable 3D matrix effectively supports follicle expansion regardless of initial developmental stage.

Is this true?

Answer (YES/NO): NO